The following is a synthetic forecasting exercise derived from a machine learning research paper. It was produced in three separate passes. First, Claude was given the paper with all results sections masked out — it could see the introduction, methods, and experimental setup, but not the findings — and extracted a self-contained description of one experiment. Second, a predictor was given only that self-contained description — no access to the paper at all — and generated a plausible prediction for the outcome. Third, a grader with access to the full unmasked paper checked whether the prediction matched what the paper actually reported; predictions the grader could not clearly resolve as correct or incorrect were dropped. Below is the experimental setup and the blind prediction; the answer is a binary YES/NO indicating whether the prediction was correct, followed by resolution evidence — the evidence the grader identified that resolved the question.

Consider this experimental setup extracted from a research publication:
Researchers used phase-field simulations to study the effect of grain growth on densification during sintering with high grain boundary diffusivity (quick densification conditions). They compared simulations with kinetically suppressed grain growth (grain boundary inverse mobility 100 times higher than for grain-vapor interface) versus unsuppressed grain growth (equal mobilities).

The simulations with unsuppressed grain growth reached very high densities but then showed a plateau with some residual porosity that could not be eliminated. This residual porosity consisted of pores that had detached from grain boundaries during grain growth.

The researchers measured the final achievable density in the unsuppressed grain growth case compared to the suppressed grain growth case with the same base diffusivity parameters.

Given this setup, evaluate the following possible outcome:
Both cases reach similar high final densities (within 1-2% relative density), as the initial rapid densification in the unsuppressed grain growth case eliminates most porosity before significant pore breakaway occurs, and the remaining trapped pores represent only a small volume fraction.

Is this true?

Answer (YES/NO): YES